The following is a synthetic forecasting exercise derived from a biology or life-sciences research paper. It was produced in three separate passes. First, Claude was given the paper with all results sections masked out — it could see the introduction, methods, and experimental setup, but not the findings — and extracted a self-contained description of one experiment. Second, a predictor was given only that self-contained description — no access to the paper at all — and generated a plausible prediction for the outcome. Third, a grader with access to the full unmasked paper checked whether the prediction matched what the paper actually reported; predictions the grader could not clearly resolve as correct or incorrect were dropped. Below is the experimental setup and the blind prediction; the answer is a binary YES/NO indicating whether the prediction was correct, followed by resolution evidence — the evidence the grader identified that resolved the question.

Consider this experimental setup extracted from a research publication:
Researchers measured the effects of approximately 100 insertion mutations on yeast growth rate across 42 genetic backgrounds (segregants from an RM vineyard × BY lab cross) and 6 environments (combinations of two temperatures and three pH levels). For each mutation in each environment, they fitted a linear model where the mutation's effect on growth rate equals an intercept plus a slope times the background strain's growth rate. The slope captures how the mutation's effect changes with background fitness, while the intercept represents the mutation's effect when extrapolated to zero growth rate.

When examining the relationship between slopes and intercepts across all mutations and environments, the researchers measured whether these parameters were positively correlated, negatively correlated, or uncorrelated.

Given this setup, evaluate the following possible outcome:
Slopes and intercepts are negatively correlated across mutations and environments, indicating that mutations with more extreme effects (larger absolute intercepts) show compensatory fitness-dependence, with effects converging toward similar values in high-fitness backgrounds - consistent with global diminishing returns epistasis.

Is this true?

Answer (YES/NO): YES